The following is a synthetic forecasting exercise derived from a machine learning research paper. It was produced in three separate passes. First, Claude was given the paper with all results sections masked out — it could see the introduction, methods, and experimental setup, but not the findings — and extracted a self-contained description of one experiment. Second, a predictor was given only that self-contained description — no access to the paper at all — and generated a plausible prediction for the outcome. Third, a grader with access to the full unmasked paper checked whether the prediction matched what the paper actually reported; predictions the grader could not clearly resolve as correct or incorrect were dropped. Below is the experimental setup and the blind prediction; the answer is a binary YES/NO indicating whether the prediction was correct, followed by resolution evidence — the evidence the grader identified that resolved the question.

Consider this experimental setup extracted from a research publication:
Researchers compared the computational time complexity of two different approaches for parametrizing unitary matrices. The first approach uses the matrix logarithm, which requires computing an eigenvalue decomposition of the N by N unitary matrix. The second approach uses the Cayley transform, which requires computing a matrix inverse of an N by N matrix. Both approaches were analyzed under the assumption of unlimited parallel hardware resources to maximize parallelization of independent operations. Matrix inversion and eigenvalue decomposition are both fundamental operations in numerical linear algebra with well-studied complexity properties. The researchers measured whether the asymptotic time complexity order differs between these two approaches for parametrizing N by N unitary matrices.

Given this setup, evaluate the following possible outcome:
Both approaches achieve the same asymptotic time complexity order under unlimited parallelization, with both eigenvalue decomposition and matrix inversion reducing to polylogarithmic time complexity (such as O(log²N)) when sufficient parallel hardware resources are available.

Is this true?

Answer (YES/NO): NO